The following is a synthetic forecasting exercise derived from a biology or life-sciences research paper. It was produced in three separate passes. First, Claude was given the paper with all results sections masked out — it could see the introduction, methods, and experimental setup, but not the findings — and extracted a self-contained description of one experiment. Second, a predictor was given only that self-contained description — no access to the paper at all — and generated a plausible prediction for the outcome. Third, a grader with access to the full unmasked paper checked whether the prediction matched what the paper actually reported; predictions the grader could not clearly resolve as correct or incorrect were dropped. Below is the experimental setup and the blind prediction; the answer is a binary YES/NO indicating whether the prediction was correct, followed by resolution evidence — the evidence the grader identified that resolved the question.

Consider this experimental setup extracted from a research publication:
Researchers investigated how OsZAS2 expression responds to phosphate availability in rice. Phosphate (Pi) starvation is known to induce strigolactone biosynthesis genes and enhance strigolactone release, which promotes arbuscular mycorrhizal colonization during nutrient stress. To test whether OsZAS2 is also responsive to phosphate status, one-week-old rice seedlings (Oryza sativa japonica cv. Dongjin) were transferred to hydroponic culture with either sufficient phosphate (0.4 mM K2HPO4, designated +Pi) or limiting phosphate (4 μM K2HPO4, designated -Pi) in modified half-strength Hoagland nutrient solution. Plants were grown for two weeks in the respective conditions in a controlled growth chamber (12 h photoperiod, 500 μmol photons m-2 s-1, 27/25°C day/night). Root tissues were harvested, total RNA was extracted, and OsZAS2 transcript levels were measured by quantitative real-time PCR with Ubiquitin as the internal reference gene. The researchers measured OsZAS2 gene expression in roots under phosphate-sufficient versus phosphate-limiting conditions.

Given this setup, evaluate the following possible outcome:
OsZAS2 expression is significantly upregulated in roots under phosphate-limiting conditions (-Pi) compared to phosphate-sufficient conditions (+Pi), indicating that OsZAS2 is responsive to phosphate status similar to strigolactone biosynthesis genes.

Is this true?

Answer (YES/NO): YES